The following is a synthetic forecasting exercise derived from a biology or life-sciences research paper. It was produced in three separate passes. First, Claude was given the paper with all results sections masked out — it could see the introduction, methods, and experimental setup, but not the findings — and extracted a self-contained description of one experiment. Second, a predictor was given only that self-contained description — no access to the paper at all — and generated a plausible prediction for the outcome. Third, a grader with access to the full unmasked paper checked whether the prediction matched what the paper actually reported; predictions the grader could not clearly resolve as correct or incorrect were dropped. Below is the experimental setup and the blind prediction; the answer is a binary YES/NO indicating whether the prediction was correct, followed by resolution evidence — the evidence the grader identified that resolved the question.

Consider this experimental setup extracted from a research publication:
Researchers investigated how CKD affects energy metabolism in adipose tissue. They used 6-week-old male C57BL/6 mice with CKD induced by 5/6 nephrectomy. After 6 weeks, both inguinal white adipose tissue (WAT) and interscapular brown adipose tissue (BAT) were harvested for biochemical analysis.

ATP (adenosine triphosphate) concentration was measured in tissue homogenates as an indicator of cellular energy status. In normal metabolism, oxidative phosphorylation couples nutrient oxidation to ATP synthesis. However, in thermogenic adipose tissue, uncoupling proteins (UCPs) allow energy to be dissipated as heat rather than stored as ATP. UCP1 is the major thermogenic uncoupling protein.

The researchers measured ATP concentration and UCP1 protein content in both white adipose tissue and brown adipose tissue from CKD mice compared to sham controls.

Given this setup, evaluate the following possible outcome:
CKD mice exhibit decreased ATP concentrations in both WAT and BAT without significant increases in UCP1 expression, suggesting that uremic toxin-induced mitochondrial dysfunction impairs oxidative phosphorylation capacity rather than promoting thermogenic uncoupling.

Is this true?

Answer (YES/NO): NO